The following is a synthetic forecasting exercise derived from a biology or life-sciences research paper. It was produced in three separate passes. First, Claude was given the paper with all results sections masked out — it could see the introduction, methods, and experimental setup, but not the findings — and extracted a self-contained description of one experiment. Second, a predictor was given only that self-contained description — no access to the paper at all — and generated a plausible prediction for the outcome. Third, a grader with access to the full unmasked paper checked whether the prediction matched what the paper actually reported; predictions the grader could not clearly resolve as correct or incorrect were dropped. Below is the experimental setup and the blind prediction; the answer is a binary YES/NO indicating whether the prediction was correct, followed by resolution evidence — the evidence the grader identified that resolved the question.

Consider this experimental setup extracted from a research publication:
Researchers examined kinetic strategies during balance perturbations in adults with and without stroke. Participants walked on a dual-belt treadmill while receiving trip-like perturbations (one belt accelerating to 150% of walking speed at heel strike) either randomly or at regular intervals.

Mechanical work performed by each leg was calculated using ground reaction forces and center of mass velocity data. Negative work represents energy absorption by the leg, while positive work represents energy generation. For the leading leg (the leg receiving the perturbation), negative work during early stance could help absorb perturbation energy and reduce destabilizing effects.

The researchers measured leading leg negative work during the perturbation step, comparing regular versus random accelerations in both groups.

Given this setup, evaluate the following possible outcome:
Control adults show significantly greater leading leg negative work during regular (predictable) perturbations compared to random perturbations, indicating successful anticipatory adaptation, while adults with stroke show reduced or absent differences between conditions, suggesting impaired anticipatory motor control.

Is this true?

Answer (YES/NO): YES